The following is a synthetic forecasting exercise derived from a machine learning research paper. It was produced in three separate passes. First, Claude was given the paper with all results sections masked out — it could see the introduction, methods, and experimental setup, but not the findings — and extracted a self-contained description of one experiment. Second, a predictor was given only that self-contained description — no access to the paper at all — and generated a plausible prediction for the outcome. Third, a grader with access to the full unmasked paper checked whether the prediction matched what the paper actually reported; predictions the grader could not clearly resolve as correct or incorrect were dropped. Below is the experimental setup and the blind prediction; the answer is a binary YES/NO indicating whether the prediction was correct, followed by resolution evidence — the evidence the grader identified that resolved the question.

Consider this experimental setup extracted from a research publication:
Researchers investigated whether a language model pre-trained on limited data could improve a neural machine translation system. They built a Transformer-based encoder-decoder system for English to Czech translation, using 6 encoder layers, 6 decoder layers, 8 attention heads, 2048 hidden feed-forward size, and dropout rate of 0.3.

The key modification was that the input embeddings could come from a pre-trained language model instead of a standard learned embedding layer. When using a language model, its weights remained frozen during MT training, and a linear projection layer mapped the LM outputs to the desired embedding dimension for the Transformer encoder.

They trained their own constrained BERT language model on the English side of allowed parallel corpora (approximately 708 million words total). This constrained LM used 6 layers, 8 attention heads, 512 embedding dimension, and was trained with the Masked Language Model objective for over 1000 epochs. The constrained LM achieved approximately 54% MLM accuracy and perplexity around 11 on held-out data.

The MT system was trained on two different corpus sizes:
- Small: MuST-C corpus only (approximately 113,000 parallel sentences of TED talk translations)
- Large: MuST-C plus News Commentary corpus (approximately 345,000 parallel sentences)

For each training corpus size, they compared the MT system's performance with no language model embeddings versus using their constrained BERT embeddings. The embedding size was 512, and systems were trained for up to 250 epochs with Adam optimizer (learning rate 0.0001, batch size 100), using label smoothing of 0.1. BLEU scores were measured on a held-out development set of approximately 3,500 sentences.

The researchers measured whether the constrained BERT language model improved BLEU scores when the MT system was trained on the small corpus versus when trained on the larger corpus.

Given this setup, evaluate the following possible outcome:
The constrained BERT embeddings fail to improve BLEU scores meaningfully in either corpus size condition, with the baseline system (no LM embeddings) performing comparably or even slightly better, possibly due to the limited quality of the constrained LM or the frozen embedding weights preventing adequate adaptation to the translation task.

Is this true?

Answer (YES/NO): NO